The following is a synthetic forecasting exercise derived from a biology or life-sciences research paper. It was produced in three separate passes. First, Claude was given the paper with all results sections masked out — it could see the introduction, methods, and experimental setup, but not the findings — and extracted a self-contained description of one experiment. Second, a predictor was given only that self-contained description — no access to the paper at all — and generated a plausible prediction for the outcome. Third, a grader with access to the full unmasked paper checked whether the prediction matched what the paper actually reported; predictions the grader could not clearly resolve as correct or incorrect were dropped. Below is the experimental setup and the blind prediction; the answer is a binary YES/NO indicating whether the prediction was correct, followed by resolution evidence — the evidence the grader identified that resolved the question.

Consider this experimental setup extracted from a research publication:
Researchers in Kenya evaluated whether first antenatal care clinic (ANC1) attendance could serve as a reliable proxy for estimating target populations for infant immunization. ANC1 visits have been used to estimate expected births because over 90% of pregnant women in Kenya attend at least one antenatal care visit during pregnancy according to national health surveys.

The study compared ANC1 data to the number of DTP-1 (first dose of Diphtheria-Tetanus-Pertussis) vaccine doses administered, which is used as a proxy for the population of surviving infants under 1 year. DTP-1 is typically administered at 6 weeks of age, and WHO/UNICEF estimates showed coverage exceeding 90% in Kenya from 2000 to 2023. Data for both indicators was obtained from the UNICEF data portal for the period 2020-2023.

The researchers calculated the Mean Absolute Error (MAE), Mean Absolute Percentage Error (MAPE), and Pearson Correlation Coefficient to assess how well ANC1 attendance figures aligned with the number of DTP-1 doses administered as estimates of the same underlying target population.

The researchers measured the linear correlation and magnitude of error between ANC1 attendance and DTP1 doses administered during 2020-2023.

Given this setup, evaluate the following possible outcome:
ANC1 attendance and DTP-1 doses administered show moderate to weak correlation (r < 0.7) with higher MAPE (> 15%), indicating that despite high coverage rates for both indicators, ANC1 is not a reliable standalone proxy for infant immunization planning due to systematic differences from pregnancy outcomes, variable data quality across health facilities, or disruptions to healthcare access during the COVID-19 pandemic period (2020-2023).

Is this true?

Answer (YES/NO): NO